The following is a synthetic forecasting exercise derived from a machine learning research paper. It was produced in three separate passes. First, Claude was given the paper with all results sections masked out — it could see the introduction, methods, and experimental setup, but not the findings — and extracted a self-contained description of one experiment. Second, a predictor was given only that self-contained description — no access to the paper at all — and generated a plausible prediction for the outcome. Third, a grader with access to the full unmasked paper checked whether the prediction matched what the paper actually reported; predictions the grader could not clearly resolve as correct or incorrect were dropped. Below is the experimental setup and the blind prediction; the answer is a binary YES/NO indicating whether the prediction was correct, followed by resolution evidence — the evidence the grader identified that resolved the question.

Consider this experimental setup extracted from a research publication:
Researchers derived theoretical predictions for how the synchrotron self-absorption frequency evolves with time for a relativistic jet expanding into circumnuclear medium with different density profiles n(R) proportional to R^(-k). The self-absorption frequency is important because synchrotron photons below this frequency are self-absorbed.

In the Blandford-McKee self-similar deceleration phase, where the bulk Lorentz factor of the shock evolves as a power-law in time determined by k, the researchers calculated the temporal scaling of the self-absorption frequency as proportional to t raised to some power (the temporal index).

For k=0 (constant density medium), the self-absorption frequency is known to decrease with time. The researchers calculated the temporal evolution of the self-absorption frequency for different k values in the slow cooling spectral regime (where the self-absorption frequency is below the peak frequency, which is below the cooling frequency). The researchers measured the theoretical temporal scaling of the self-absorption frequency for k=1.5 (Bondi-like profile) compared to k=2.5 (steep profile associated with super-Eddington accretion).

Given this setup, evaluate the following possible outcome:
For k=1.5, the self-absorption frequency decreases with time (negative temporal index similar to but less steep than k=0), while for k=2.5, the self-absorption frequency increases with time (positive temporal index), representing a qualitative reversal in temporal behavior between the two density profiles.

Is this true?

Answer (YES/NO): NO